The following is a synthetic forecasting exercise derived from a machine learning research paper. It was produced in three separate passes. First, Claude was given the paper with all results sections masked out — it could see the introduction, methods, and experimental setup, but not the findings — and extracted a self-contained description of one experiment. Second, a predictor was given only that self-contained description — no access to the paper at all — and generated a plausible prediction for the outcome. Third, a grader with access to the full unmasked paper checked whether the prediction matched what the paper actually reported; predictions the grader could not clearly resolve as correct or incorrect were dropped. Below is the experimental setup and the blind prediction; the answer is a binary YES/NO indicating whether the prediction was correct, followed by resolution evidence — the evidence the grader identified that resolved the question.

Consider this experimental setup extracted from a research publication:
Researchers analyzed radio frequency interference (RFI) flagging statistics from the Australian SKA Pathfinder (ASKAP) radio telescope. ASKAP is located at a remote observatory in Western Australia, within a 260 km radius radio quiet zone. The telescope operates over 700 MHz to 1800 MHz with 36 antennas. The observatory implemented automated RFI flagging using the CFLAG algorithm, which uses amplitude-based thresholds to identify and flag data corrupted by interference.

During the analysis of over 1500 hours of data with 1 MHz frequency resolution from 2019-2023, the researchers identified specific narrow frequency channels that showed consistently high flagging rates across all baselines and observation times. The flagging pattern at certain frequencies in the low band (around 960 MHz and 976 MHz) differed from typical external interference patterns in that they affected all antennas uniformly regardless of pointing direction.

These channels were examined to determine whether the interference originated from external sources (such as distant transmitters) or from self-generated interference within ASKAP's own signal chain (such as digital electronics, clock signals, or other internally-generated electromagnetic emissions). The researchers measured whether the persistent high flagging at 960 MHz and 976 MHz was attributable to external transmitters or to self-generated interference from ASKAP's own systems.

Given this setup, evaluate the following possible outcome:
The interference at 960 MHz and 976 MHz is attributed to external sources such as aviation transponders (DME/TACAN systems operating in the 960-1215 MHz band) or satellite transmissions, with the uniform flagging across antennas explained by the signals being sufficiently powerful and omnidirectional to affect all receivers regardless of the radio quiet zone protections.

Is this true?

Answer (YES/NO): NO